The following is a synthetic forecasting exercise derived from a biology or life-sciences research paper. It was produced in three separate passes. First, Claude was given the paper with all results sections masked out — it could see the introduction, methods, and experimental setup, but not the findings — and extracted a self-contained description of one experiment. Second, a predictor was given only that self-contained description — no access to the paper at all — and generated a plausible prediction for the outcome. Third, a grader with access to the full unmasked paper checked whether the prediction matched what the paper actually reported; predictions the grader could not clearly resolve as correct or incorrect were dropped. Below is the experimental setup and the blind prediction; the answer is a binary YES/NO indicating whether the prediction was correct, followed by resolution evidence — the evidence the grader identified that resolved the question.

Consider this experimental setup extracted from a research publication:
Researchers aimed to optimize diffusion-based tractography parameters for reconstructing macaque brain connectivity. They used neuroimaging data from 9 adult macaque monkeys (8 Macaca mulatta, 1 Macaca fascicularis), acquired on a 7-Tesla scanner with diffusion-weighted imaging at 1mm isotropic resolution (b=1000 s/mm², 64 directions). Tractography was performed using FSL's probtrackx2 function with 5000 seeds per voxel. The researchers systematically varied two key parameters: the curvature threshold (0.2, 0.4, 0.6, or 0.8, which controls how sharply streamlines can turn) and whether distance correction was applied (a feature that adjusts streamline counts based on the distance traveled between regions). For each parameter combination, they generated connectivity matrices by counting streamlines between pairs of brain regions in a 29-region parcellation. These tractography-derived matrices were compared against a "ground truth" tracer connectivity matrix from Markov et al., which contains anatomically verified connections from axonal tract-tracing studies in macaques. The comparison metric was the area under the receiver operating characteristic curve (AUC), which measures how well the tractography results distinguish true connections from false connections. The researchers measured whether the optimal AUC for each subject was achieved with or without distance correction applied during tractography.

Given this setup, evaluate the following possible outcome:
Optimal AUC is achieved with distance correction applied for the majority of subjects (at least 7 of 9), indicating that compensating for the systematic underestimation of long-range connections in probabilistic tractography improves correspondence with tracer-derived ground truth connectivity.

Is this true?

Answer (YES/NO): NO